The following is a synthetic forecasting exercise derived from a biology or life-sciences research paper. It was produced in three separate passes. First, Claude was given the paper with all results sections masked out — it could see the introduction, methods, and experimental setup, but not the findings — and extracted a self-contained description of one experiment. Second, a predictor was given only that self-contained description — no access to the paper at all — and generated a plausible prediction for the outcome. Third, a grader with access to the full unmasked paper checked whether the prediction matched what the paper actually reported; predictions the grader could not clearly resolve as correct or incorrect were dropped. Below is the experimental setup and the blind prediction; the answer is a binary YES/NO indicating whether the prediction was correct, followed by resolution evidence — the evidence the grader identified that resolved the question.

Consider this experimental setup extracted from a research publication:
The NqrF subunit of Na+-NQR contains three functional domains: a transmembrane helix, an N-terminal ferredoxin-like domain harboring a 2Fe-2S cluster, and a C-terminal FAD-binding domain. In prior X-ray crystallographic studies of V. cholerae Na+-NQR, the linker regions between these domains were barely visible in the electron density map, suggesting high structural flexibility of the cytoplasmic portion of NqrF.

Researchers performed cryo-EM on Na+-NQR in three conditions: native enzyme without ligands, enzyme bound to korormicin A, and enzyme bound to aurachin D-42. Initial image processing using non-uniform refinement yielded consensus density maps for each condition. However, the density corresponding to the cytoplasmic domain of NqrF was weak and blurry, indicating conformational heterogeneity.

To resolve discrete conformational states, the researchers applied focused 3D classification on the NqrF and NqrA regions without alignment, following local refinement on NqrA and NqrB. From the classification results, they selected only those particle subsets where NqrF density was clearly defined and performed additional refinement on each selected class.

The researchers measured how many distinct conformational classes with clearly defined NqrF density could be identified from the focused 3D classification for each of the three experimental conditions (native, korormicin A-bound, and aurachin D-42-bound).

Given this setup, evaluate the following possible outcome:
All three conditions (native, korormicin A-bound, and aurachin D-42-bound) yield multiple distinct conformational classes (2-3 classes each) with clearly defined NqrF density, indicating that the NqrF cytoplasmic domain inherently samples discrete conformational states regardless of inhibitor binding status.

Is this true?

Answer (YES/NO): NO